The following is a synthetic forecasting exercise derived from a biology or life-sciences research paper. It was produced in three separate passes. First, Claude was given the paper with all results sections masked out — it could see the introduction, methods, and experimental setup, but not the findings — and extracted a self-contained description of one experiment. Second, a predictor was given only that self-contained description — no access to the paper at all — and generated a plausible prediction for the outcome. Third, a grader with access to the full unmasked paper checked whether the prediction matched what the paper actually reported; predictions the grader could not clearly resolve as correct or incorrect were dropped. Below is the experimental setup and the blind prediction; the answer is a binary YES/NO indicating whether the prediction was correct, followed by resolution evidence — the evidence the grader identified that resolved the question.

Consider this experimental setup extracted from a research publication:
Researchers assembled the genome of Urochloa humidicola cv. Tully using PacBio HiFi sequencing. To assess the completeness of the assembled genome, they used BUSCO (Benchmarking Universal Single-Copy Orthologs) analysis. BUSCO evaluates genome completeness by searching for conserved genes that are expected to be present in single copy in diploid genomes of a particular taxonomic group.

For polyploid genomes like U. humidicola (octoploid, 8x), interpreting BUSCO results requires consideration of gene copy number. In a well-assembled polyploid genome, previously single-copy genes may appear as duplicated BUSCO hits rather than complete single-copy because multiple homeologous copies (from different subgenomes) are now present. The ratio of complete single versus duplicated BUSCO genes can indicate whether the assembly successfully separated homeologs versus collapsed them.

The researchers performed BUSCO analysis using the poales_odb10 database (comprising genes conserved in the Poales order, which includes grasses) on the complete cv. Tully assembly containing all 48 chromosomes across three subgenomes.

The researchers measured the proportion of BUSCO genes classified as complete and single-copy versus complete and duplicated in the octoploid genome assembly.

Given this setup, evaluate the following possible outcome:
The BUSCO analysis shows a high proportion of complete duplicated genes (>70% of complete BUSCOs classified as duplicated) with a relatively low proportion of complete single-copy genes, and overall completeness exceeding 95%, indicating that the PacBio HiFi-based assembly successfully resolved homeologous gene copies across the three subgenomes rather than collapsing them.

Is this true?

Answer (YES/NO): YES